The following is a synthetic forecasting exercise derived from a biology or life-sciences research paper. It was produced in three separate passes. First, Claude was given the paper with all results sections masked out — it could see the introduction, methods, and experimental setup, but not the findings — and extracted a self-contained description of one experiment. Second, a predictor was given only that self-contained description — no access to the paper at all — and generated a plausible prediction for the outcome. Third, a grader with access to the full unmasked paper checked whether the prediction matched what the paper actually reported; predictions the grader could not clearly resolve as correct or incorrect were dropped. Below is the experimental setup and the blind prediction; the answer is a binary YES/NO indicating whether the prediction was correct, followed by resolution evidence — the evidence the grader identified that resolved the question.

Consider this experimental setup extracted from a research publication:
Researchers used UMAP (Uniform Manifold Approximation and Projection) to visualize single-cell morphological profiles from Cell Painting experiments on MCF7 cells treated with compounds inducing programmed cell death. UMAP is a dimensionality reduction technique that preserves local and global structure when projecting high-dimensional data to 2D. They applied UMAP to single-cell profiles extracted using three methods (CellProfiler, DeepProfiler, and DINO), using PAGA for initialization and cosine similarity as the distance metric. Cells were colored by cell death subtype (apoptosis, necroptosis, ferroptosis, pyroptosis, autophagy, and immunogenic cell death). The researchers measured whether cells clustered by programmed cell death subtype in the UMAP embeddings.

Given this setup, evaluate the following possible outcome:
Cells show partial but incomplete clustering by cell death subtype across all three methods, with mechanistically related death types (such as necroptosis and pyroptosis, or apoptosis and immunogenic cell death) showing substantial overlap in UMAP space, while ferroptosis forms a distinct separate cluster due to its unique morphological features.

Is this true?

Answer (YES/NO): NO